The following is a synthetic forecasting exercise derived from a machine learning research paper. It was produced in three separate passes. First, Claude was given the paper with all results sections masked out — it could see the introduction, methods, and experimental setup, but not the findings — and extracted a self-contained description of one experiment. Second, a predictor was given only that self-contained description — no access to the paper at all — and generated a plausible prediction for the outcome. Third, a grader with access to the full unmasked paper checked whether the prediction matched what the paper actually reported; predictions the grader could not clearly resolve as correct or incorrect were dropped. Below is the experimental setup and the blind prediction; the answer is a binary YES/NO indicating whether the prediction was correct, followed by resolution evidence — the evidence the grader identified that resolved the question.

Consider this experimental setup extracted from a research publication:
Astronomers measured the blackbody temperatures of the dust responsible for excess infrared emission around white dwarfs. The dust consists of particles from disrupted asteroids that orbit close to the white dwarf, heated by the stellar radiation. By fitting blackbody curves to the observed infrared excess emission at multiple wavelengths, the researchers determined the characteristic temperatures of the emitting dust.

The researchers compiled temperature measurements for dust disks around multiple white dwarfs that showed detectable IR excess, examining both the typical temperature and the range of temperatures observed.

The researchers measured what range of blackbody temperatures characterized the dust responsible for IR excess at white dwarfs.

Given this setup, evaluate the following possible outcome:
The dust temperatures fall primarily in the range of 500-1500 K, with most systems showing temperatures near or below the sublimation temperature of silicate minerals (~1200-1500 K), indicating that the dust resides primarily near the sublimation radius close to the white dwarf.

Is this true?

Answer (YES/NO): NO